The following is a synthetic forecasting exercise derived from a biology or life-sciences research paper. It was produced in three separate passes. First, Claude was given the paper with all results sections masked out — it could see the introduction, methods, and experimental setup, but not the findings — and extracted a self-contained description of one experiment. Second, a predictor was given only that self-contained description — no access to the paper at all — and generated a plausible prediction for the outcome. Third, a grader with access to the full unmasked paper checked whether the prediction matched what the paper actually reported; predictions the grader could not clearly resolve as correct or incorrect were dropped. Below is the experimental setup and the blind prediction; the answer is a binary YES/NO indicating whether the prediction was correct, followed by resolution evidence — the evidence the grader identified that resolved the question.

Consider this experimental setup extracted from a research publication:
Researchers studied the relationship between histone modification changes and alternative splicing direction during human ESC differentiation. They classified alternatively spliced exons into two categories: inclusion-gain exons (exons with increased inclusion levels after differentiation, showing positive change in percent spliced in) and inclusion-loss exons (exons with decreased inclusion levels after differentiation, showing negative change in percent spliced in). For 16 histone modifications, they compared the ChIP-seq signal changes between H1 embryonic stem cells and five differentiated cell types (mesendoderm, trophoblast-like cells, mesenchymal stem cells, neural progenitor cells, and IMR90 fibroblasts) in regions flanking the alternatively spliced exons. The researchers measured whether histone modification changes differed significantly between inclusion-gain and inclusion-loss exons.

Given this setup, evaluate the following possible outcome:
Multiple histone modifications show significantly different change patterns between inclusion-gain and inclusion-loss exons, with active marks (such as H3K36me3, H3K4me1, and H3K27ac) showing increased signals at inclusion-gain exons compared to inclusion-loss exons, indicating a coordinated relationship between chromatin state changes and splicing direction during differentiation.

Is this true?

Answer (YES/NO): NO